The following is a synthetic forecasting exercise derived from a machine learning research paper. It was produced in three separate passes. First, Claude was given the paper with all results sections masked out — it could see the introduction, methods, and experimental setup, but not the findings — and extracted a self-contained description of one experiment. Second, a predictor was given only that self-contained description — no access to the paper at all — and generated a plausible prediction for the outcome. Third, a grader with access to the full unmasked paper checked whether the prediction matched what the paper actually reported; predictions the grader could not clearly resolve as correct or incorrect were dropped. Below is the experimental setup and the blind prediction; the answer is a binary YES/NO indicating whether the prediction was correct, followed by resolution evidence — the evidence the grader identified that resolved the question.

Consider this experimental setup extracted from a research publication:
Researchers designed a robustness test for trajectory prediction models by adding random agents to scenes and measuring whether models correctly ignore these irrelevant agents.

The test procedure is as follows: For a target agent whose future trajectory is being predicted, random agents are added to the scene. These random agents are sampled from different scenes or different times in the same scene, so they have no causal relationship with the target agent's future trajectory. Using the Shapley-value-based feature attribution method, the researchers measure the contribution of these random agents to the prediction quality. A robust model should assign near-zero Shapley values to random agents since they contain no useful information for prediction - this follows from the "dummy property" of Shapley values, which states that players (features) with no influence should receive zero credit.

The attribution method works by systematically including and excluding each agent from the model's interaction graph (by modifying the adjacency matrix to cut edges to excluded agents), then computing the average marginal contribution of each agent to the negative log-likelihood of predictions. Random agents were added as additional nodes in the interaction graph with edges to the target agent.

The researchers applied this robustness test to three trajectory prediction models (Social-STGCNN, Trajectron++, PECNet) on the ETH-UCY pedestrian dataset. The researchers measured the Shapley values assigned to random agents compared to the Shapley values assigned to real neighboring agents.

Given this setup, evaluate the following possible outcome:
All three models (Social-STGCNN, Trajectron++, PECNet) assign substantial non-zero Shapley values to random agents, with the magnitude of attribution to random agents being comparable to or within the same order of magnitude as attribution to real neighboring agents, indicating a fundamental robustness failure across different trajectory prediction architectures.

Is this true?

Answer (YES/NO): NO